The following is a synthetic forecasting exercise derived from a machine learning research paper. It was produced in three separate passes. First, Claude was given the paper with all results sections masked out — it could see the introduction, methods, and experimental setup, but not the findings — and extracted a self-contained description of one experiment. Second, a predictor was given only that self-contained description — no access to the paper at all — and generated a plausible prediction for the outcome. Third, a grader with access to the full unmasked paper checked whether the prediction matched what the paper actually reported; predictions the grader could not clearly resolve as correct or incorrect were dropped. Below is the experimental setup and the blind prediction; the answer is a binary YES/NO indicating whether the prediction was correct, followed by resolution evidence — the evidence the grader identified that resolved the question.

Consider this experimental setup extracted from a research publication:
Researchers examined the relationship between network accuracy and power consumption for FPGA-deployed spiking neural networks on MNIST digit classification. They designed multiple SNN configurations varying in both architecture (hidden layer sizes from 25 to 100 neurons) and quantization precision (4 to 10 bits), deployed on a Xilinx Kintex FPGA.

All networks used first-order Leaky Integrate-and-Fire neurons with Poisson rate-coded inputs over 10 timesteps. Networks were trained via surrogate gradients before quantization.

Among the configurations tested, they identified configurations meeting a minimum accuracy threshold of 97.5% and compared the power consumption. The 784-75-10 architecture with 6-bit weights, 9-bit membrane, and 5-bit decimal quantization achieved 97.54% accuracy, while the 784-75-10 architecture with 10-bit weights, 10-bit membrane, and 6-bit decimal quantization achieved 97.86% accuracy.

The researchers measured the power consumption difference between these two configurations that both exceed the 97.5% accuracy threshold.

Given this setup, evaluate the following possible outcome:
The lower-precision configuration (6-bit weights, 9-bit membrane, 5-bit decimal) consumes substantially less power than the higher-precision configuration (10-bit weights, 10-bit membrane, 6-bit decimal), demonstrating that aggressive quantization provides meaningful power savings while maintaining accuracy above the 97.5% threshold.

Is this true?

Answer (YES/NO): NO